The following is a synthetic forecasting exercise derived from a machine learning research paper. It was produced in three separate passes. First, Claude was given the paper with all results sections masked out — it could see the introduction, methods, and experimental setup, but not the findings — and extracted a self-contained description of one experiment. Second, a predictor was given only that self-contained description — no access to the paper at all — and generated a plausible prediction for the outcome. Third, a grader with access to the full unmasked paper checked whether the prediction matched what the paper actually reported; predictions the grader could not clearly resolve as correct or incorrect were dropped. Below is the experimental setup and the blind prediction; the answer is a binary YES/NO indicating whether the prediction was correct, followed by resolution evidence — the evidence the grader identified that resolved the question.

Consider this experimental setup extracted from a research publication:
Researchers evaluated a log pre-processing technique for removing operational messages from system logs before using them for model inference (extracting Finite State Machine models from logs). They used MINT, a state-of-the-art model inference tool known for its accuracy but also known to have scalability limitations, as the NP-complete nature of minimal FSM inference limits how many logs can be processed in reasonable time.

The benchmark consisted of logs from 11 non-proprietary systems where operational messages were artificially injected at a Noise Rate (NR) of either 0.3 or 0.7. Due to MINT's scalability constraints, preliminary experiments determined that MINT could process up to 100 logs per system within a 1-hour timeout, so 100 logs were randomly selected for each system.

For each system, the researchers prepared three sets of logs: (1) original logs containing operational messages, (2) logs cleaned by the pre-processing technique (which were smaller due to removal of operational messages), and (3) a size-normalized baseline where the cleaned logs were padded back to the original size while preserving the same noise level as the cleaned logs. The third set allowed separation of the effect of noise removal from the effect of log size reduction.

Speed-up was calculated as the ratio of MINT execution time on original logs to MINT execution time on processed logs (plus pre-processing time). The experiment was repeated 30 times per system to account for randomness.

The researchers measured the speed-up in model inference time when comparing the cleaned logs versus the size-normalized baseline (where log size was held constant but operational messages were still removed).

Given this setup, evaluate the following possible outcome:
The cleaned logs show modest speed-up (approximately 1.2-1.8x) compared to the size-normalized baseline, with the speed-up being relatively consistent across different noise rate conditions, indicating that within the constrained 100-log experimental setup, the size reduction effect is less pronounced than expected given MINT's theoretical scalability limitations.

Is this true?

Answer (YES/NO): NO